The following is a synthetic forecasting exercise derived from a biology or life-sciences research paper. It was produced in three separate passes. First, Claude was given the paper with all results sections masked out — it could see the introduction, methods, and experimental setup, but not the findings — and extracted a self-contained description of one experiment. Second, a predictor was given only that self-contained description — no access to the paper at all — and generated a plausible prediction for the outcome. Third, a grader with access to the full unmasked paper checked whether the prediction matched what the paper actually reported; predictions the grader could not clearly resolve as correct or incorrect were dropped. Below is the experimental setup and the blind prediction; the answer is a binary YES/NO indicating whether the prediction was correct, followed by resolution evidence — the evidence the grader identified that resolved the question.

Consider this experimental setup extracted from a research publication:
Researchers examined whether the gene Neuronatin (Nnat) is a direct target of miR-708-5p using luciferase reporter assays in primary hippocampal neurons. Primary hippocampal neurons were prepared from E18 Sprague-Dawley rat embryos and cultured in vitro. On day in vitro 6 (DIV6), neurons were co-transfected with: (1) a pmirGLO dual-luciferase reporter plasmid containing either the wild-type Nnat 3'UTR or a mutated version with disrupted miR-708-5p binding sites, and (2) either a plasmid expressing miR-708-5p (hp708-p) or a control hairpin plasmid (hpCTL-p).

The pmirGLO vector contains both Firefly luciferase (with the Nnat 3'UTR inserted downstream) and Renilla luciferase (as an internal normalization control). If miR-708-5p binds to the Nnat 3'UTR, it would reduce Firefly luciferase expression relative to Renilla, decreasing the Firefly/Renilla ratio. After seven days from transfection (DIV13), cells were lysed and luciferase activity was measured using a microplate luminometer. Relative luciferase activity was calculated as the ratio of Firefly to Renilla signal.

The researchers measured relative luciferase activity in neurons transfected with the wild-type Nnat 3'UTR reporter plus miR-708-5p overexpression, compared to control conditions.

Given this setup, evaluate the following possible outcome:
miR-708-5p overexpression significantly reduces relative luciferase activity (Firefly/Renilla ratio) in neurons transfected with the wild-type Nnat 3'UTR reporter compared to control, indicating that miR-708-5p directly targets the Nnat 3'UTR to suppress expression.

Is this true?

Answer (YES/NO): YES